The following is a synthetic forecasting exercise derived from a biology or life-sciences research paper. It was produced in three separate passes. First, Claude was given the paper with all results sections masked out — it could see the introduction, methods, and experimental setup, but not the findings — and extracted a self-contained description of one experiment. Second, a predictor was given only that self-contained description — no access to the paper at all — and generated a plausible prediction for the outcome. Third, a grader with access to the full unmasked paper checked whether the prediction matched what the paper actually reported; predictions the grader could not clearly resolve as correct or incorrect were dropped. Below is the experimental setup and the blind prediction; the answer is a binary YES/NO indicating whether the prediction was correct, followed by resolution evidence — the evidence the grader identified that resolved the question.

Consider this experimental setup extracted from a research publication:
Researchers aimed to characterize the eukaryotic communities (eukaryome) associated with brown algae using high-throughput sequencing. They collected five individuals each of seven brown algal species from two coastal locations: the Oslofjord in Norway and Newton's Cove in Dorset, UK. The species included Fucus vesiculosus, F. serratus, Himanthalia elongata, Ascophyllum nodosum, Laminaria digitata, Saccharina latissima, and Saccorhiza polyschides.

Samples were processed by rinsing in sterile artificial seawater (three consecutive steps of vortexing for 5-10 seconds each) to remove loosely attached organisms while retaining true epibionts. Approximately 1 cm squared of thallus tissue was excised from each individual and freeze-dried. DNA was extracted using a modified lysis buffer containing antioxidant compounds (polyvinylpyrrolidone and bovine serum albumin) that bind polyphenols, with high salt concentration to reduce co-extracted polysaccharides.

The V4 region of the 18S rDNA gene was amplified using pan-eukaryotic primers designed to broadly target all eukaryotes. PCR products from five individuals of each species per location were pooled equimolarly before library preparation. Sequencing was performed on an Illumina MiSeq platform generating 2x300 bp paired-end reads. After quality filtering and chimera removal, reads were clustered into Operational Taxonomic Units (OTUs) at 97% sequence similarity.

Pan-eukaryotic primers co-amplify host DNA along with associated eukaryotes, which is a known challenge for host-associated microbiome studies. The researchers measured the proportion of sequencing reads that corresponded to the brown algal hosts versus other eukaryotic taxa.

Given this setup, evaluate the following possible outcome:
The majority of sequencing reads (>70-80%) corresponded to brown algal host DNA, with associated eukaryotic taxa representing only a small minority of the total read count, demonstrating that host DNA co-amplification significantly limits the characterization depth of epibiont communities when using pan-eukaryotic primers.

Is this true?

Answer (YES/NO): YES